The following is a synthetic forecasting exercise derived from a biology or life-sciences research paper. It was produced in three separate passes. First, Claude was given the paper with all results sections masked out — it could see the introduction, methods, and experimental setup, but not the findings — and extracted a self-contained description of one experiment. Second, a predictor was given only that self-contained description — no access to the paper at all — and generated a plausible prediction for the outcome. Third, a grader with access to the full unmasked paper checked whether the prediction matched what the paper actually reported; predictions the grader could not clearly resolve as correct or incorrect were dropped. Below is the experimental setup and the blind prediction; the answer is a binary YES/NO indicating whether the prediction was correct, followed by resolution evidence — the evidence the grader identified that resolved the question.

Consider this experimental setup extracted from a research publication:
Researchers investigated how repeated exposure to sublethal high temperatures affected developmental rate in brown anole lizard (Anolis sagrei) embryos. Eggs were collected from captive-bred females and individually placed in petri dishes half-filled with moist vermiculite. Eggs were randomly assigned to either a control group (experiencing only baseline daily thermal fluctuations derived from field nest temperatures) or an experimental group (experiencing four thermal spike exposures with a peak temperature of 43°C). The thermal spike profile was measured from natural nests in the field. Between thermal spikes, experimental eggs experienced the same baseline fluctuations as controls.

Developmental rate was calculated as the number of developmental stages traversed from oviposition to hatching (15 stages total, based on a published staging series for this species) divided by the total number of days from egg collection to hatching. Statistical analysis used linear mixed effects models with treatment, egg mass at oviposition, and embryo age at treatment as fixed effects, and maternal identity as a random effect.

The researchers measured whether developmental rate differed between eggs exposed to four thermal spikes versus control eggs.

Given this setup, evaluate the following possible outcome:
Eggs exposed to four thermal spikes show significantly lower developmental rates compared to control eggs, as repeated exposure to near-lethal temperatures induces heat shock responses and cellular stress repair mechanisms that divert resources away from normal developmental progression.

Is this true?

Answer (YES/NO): YES